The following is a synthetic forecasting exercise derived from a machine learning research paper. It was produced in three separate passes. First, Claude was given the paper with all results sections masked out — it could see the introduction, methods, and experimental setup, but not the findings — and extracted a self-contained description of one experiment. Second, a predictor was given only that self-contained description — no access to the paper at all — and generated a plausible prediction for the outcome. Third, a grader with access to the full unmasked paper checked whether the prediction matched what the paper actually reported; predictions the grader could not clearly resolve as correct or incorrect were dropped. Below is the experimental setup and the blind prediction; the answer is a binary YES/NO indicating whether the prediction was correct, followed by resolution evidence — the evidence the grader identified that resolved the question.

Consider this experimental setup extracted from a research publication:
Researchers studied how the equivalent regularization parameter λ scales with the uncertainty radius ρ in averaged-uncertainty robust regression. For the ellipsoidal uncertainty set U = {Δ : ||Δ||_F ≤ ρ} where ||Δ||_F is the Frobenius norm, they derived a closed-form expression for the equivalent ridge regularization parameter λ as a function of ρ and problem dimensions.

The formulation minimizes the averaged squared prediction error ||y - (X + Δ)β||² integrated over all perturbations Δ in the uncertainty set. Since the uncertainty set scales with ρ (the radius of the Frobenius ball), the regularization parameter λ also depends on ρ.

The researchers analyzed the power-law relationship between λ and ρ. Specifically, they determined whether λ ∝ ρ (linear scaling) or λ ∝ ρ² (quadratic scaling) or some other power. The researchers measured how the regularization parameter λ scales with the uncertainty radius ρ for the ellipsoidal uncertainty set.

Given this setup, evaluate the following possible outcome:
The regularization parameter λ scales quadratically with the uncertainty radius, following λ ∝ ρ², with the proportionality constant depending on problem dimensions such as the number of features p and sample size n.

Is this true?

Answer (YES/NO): NO